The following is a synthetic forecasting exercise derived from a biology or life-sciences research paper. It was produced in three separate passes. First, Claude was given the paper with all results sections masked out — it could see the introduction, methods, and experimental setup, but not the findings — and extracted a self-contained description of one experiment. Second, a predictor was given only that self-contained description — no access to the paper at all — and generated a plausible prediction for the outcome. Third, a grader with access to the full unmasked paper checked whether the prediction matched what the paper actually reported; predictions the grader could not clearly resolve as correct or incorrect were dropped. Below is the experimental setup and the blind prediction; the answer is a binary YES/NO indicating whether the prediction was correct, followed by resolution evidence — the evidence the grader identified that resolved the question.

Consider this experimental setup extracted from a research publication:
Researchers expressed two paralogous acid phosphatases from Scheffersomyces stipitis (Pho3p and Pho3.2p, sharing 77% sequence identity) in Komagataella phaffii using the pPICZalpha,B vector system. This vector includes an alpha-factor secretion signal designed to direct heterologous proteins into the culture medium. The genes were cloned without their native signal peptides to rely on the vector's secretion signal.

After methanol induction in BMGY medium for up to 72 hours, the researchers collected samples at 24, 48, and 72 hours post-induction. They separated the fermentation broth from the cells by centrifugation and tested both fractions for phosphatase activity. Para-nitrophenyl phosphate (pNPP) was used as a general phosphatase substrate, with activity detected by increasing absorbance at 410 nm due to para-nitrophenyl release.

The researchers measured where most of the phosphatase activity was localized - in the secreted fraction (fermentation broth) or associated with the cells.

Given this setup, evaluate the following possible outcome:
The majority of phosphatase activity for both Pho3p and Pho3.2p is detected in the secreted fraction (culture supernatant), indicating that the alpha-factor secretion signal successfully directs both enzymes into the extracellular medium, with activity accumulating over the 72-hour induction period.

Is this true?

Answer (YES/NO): NO